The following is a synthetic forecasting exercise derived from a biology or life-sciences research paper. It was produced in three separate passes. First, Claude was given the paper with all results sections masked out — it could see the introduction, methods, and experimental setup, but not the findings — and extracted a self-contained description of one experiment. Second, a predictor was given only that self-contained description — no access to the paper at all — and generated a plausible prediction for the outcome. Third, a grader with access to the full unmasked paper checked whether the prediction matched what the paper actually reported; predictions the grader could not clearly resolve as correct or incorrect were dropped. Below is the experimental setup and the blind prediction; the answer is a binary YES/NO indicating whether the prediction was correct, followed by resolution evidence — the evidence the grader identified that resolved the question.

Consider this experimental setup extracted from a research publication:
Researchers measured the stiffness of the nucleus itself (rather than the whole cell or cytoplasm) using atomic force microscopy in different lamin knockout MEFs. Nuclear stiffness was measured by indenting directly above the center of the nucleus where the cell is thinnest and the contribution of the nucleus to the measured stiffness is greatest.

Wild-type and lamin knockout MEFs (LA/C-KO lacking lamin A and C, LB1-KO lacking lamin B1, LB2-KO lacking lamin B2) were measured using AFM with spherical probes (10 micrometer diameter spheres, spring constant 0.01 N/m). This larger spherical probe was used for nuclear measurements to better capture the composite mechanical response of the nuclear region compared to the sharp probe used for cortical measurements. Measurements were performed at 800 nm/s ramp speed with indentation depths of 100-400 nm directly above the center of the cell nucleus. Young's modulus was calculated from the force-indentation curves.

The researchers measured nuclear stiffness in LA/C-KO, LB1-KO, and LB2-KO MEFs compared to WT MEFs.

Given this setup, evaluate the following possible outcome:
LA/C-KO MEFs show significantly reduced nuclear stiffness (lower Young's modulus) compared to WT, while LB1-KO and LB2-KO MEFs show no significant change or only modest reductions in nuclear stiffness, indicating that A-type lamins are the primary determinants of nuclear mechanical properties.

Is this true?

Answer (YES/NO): NO